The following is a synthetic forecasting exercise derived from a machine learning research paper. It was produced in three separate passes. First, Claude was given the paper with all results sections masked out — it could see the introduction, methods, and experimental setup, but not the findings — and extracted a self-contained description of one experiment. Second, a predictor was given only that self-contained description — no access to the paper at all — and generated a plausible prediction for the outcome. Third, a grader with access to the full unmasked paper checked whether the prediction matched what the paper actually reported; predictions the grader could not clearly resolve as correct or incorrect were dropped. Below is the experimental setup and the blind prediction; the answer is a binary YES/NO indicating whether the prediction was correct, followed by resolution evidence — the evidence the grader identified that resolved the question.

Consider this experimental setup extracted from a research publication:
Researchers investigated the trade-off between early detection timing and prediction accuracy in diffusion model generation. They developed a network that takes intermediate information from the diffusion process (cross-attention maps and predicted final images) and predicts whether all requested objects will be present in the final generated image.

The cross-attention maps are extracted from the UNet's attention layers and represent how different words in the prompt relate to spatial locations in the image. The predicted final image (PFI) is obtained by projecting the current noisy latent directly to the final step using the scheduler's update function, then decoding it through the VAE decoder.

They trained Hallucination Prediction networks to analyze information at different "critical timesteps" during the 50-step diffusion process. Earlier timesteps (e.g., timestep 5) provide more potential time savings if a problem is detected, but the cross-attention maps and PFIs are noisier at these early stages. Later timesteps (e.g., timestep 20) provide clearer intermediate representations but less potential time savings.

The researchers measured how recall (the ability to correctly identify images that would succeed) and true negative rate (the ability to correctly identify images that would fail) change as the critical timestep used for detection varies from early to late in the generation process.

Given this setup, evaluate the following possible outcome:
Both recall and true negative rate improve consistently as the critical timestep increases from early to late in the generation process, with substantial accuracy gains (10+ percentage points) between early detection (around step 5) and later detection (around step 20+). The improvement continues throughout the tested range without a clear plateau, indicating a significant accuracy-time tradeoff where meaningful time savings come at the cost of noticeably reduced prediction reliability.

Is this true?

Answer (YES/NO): NO